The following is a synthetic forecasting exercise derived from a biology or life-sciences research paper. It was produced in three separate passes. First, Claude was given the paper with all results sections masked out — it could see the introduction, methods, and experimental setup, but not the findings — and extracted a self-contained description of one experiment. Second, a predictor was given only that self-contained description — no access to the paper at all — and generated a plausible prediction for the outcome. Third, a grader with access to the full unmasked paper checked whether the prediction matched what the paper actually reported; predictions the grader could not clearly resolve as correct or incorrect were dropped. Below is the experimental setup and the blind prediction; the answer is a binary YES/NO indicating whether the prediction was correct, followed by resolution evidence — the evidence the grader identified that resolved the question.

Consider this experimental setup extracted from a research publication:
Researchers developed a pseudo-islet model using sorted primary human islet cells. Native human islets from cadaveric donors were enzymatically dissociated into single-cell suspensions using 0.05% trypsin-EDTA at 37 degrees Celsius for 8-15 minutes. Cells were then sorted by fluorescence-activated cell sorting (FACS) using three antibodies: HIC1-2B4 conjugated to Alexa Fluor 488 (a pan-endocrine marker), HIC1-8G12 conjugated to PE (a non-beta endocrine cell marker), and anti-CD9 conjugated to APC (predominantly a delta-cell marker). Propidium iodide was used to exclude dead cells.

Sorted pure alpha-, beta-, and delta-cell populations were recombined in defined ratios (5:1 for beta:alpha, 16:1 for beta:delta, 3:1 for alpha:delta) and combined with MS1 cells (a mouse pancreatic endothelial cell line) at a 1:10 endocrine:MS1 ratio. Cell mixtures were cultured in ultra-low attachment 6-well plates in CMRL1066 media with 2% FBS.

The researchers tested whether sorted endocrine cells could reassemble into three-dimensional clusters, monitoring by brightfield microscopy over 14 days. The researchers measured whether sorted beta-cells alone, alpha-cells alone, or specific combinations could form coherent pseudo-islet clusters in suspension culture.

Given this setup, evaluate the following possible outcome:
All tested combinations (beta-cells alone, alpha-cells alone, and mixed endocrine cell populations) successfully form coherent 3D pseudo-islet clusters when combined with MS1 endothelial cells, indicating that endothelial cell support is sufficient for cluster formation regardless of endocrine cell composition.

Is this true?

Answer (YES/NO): YES